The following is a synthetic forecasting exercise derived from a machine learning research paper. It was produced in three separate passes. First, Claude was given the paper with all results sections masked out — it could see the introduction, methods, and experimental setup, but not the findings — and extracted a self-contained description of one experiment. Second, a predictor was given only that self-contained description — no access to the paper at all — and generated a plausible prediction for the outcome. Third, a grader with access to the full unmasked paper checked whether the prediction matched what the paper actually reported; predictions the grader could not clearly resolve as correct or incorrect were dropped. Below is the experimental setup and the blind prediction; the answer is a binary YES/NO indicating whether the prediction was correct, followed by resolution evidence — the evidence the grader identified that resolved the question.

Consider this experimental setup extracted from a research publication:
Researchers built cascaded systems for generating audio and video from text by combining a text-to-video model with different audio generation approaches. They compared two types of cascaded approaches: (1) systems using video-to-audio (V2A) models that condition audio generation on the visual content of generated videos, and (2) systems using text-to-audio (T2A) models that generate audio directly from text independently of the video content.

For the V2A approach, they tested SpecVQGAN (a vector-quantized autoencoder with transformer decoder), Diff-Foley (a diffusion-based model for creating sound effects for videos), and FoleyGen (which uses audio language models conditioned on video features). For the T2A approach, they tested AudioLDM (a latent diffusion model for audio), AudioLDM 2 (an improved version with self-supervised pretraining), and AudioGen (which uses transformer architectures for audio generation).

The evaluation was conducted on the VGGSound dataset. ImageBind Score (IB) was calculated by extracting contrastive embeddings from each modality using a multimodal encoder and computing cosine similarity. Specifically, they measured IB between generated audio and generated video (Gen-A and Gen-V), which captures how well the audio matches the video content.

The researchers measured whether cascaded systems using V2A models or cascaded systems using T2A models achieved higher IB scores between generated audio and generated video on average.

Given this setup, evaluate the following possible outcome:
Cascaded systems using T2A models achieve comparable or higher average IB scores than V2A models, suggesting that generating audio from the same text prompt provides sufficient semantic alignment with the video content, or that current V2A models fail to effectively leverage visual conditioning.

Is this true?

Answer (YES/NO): NO